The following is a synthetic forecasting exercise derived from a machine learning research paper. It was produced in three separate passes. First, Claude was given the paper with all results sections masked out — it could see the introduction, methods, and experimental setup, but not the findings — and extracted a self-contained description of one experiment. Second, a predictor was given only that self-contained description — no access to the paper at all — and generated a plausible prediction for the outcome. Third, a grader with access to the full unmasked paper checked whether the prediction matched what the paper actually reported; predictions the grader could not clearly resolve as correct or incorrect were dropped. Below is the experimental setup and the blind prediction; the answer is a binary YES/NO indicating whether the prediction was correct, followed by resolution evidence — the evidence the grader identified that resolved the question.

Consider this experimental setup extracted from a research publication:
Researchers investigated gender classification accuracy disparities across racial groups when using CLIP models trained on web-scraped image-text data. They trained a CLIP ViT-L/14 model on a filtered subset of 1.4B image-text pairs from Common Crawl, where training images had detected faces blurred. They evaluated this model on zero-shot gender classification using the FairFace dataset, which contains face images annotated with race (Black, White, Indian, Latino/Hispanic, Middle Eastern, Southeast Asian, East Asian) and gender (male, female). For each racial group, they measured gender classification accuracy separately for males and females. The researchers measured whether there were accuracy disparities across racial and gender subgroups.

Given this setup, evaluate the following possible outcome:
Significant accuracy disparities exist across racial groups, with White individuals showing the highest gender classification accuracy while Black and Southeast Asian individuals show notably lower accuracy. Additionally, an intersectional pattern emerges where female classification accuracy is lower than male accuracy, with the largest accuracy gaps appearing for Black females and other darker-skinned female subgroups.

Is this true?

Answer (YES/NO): NO